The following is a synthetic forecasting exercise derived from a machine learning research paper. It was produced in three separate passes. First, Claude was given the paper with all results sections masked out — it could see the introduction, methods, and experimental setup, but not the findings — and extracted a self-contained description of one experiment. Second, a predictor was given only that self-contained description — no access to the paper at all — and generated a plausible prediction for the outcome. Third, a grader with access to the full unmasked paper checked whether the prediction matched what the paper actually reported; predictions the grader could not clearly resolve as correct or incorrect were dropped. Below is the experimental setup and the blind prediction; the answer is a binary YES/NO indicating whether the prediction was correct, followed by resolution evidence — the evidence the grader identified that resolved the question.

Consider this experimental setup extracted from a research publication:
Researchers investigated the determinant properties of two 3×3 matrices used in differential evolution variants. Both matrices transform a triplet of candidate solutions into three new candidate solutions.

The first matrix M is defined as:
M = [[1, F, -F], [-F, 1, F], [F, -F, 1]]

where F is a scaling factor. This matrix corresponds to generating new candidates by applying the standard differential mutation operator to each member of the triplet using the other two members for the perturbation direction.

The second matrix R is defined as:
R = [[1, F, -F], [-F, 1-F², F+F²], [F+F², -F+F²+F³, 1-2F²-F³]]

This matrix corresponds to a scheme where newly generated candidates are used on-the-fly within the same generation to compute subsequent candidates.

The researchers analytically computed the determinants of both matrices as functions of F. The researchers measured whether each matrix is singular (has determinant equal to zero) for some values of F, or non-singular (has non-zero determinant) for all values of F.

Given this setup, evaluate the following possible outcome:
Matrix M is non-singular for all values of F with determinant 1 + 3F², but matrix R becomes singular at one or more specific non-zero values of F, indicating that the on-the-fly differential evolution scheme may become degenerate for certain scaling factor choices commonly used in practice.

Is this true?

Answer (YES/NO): NO